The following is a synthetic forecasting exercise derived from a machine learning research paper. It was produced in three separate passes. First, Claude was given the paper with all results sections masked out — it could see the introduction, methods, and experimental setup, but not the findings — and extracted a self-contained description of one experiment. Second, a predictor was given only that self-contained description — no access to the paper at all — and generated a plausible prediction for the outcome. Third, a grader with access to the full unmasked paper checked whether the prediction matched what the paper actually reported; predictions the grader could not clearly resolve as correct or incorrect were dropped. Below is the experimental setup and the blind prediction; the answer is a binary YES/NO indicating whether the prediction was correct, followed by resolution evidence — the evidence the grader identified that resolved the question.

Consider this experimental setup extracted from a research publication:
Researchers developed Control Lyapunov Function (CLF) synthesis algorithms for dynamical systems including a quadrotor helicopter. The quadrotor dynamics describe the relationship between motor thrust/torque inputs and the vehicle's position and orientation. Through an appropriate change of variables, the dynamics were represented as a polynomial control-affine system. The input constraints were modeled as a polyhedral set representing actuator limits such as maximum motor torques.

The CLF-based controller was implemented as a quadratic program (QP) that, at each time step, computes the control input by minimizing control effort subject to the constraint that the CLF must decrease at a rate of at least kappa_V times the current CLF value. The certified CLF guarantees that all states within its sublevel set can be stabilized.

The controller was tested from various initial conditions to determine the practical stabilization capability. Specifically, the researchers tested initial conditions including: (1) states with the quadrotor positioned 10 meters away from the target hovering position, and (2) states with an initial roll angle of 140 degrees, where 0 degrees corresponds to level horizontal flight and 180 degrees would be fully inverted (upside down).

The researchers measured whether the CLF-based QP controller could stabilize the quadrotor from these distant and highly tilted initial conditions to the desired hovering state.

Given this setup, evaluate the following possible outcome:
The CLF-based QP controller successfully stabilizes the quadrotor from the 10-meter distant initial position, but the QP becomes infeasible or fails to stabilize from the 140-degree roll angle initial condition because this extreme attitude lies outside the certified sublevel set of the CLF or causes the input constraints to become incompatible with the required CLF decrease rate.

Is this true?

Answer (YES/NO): NO